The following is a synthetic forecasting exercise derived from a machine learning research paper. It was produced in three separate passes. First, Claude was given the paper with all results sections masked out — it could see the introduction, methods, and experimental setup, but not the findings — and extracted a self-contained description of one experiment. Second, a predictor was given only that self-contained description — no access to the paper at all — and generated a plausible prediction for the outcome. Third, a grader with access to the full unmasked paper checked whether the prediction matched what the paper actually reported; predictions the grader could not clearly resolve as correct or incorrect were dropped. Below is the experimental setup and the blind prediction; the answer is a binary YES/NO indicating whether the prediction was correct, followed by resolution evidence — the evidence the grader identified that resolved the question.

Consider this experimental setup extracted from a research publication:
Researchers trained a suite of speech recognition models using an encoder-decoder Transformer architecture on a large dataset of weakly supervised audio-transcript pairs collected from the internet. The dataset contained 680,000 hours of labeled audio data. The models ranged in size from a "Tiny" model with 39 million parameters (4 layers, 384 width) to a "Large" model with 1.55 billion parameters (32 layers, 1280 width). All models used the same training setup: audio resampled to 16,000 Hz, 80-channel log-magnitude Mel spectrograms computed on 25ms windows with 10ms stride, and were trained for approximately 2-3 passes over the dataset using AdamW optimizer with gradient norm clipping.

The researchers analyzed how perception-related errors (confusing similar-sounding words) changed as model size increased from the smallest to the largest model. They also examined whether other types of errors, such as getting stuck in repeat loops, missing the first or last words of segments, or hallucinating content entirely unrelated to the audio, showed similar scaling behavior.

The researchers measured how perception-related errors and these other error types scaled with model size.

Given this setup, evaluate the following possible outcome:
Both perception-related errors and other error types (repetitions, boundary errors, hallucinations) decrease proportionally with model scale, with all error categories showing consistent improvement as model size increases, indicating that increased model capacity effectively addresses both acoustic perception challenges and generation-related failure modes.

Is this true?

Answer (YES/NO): NO